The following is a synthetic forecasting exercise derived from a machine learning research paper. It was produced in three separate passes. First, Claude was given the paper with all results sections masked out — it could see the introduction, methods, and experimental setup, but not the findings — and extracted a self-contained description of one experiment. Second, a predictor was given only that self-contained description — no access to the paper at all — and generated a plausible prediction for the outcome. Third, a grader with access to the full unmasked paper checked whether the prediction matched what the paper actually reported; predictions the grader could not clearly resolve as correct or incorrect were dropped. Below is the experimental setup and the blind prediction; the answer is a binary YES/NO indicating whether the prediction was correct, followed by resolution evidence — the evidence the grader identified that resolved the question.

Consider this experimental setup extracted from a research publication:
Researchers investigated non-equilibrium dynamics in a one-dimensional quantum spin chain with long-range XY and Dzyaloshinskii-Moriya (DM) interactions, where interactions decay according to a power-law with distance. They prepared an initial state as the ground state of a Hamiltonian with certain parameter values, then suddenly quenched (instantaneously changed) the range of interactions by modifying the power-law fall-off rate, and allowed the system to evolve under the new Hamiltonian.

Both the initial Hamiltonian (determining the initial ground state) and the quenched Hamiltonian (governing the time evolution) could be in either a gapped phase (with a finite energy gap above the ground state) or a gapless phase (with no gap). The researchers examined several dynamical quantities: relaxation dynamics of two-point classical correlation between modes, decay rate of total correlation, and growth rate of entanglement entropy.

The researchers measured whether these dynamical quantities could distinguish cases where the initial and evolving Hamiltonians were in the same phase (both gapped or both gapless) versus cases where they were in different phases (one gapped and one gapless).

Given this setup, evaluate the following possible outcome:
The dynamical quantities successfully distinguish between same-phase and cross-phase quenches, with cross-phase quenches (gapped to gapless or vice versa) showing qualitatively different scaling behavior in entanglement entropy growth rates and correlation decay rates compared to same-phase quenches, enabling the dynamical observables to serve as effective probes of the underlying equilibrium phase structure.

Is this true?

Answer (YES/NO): NO